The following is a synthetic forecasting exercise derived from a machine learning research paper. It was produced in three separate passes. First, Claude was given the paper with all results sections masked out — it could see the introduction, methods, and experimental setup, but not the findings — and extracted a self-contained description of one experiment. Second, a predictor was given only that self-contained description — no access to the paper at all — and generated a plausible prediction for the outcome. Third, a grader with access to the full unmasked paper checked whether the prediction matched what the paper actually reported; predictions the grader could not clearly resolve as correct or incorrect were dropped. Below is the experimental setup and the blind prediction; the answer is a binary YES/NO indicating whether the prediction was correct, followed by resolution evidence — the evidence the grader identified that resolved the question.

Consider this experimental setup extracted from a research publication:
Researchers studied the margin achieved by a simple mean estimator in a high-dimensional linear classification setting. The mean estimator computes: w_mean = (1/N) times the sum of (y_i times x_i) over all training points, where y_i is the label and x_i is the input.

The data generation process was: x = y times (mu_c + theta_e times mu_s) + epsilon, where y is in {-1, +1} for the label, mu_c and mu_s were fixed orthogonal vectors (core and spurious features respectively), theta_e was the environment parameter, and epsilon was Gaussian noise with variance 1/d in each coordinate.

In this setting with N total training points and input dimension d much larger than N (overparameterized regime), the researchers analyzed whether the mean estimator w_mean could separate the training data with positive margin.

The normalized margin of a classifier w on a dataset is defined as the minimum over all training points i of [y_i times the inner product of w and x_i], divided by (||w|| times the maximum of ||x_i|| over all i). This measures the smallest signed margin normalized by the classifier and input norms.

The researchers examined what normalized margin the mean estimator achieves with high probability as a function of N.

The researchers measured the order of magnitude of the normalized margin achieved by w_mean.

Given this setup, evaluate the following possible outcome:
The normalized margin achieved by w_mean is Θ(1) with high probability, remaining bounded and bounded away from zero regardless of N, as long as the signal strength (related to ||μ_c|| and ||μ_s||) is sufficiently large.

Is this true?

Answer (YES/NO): NO